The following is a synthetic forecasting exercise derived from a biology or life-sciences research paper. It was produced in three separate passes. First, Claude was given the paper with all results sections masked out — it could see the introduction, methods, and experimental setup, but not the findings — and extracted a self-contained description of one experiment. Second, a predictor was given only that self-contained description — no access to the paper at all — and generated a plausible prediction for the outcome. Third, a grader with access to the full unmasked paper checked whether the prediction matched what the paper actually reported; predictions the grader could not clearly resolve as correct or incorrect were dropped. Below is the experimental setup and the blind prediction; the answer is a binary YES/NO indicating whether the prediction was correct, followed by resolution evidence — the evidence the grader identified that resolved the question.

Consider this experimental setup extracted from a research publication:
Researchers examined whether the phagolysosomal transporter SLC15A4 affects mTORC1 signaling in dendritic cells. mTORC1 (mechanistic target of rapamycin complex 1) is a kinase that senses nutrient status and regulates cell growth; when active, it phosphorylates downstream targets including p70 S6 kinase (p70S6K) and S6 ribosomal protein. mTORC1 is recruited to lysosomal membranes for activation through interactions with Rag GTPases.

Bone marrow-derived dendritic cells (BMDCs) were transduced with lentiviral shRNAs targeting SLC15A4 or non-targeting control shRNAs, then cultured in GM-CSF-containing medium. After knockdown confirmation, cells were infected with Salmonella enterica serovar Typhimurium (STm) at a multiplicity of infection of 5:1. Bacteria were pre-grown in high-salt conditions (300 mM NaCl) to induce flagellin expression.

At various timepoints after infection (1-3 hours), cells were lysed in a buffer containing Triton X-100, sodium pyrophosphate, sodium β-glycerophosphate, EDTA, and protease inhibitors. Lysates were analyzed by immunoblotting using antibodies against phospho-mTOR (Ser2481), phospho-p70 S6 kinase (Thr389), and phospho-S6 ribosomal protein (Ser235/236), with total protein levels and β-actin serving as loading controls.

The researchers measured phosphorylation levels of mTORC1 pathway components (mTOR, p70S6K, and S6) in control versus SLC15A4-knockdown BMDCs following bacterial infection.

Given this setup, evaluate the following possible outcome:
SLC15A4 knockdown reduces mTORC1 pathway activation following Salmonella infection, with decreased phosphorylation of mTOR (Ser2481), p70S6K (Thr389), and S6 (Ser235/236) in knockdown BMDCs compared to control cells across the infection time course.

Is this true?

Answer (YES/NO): YES